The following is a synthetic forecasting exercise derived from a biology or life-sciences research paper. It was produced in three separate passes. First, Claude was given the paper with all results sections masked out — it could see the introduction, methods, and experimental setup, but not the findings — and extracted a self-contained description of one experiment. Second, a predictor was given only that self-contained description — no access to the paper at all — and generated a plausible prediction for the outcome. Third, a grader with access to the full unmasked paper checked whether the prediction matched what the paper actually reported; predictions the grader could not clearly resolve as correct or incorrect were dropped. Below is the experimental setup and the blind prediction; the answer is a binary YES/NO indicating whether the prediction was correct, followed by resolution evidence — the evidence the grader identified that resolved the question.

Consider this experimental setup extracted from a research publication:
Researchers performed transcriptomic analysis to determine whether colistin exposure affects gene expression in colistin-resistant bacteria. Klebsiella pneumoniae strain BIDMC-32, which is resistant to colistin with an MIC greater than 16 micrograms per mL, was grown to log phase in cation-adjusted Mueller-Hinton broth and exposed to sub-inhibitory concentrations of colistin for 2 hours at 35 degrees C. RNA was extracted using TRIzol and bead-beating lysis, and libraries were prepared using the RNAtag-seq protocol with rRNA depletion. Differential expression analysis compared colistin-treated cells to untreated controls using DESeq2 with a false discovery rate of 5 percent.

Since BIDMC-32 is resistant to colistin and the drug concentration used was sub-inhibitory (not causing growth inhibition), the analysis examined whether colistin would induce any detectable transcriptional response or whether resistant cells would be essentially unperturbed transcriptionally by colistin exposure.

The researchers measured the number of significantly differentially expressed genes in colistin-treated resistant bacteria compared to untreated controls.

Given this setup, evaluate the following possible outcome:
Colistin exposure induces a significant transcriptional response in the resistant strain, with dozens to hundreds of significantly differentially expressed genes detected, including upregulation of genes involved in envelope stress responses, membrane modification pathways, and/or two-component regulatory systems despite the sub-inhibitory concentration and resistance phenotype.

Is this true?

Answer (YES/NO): NO